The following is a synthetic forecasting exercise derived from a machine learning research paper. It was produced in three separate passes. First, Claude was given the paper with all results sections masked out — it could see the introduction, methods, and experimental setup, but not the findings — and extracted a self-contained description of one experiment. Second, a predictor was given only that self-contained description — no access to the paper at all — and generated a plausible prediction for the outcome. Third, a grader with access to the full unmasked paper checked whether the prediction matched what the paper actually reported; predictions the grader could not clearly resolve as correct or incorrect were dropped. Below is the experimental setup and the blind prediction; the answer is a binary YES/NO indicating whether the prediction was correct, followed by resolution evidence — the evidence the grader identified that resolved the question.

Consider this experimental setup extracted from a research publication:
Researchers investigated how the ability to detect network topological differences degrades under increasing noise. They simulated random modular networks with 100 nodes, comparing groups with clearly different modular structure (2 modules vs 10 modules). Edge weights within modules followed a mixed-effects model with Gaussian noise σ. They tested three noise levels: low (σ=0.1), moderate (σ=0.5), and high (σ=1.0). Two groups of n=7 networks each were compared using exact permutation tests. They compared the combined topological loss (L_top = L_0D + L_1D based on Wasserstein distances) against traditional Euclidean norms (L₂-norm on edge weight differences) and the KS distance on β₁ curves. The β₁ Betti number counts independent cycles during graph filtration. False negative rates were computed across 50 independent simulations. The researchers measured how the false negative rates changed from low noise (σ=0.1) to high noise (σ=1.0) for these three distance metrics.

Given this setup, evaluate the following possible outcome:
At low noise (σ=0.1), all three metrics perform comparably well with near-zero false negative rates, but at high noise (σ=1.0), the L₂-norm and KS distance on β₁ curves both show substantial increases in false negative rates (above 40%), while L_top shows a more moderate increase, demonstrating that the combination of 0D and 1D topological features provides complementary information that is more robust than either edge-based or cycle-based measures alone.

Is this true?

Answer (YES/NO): NO